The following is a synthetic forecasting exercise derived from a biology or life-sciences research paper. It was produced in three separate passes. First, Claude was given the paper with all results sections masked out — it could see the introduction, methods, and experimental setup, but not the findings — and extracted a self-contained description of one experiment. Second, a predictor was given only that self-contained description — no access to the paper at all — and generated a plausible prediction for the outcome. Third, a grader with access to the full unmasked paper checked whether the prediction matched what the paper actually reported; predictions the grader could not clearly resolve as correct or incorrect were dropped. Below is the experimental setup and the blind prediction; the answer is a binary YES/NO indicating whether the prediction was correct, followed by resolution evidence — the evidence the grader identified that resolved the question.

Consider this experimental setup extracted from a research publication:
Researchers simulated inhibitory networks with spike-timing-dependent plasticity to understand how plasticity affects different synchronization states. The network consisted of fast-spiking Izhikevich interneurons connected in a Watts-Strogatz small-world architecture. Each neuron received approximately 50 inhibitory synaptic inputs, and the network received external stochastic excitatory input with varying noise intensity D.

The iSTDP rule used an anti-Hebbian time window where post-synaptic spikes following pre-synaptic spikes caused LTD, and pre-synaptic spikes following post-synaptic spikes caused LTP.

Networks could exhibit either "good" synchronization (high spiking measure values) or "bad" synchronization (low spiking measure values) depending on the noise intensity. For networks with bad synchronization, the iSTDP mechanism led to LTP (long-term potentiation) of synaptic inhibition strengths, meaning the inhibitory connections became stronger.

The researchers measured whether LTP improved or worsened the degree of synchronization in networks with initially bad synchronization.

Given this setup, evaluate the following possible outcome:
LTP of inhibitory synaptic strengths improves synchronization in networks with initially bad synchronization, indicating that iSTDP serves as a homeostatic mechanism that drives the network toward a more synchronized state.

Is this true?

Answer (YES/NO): NO